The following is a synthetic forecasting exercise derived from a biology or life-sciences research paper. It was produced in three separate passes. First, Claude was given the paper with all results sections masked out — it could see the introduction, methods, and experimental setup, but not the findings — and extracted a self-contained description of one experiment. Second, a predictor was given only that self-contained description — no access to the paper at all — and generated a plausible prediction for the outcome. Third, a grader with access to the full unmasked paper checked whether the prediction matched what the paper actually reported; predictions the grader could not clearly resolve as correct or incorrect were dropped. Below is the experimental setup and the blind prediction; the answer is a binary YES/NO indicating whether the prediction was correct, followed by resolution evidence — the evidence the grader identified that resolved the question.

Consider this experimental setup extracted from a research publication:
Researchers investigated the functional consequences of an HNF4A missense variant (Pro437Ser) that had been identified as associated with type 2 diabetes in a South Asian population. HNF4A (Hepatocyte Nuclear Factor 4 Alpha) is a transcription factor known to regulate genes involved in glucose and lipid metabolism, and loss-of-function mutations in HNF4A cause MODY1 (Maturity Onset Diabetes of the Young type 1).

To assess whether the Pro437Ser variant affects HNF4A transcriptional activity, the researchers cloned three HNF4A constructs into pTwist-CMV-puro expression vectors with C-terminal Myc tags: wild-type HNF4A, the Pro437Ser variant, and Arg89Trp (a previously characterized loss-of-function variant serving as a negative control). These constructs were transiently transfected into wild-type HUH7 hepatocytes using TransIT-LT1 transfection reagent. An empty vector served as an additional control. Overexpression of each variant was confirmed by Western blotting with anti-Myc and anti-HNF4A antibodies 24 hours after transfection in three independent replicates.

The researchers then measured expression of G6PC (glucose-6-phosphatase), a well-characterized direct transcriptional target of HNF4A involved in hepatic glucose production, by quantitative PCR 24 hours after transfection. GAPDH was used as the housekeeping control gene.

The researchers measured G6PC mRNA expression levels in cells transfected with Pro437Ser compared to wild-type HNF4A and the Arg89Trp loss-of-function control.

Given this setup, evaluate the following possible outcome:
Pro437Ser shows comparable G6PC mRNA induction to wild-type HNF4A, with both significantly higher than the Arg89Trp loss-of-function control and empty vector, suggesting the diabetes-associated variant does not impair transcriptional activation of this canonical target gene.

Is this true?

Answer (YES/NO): YES